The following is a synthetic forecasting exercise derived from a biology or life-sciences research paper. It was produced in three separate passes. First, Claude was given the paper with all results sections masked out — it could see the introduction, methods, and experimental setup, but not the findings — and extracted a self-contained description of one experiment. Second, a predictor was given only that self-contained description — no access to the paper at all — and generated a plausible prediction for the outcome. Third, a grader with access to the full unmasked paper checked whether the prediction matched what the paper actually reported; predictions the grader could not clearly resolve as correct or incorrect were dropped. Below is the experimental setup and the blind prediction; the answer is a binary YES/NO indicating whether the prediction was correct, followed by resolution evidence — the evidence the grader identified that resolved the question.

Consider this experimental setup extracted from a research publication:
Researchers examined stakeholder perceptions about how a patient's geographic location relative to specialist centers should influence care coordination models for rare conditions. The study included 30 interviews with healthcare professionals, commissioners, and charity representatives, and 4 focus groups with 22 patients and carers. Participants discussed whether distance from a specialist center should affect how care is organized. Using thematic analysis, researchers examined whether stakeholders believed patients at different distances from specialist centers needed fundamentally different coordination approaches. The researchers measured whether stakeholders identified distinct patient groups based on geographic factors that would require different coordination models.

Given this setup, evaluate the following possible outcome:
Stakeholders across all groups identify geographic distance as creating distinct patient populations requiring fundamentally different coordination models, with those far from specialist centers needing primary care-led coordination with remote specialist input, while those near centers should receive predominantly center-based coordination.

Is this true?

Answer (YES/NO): NO